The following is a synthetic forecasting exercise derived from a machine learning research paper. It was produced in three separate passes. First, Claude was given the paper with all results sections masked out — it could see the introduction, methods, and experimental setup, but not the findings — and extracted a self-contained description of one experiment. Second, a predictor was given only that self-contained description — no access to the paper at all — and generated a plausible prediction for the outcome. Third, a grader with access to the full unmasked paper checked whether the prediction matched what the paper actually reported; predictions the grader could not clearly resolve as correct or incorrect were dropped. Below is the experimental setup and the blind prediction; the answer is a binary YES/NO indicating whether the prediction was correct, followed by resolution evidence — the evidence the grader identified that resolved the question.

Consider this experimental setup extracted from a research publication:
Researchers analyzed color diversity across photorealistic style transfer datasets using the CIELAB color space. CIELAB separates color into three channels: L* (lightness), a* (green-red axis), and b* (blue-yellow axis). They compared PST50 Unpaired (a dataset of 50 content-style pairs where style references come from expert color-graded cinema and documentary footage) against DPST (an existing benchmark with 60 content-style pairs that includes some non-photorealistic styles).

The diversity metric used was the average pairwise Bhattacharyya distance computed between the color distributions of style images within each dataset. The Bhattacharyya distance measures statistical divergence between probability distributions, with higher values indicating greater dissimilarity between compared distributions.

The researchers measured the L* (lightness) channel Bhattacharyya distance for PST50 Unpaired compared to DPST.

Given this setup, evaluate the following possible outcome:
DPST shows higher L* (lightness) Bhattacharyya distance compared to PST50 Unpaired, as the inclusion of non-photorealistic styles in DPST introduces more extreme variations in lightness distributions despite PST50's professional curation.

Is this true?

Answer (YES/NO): NO